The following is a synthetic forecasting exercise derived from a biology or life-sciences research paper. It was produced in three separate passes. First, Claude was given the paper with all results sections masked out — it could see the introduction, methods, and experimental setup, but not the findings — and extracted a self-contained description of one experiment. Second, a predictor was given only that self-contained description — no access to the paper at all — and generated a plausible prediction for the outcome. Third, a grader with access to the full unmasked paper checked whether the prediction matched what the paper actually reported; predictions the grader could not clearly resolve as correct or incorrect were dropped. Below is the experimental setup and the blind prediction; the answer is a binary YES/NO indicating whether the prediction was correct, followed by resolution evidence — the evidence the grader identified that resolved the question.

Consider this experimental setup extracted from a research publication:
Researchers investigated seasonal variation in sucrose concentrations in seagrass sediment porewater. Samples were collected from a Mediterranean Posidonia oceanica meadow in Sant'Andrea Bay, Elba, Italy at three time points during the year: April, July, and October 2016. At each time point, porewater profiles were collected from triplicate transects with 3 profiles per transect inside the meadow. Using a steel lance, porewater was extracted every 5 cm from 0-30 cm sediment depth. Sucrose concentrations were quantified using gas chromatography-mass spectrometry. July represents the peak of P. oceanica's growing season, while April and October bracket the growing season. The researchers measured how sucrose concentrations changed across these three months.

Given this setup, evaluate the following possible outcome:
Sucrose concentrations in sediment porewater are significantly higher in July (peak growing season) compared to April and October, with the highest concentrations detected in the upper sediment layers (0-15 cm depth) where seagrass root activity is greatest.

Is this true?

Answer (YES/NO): NO